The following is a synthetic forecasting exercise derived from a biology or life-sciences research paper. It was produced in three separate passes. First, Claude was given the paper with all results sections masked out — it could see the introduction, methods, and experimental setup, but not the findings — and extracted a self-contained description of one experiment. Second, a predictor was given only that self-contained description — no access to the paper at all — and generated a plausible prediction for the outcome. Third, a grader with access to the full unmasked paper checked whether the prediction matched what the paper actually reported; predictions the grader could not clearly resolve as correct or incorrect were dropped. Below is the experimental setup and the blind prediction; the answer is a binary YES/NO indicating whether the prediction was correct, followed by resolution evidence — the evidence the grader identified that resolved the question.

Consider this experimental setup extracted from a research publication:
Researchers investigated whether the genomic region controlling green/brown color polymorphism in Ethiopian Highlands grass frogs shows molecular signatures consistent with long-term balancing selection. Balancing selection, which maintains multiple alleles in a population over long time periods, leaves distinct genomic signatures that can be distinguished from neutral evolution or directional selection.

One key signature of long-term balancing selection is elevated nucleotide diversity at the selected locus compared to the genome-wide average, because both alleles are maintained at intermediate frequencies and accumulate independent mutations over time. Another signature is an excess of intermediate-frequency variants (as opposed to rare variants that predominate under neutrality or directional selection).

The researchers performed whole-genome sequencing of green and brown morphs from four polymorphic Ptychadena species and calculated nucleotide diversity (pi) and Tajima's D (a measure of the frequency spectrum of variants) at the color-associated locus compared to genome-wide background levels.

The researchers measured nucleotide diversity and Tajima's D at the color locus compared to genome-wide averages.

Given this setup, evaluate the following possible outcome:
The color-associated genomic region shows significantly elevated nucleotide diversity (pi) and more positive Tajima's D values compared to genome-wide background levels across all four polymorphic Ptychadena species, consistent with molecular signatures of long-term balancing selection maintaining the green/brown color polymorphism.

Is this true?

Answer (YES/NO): NO